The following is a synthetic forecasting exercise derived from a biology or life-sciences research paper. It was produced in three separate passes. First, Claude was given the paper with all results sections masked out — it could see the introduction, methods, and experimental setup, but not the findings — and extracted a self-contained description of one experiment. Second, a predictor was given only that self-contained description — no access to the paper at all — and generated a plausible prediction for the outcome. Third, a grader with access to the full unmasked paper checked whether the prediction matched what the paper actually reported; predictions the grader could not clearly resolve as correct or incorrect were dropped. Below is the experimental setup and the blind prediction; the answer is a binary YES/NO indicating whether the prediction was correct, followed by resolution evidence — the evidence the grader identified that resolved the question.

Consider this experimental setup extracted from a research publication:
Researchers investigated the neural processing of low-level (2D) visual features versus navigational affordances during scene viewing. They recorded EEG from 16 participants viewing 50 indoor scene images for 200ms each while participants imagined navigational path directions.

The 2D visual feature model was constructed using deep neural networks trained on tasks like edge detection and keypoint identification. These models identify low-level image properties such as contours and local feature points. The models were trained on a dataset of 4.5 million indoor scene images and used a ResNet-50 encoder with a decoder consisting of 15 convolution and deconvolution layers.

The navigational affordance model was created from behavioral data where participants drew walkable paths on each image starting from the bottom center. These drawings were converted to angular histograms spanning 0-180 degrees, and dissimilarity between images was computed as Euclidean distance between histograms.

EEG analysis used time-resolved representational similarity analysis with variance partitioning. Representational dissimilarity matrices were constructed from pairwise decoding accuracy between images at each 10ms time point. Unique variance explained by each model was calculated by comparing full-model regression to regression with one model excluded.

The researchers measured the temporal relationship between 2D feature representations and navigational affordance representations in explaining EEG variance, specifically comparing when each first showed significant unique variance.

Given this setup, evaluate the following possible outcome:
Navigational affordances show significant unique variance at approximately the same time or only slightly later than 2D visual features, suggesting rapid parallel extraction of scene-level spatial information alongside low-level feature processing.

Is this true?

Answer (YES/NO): NO